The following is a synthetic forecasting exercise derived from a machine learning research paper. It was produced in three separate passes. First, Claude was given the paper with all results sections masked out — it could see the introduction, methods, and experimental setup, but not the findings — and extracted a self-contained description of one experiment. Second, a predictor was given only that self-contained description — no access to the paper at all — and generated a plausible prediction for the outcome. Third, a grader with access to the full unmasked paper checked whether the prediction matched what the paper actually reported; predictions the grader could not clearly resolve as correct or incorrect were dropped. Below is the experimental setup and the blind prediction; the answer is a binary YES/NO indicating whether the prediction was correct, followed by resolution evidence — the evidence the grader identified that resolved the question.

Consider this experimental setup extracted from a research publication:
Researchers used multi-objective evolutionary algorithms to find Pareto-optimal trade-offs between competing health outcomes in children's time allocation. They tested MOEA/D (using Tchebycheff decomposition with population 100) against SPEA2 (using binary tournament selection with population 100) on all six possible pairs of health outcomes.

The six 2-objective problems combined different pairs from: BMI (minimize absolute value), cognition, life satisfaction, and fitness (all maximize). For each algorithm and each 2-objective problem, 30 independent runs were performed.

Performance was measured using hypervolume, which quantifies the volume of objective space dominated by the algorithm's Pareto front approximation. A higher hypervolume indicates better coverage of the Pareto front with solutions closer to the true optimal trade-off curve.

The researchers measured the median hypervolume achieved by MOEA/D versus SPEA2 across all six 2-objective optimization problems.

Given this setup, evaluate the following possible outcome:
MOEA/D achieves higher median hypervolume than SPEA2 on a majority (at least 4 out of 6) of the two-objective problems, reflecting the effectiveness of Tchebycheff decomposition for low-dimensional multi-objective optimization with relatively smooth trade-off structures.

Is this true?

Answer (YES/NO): NO